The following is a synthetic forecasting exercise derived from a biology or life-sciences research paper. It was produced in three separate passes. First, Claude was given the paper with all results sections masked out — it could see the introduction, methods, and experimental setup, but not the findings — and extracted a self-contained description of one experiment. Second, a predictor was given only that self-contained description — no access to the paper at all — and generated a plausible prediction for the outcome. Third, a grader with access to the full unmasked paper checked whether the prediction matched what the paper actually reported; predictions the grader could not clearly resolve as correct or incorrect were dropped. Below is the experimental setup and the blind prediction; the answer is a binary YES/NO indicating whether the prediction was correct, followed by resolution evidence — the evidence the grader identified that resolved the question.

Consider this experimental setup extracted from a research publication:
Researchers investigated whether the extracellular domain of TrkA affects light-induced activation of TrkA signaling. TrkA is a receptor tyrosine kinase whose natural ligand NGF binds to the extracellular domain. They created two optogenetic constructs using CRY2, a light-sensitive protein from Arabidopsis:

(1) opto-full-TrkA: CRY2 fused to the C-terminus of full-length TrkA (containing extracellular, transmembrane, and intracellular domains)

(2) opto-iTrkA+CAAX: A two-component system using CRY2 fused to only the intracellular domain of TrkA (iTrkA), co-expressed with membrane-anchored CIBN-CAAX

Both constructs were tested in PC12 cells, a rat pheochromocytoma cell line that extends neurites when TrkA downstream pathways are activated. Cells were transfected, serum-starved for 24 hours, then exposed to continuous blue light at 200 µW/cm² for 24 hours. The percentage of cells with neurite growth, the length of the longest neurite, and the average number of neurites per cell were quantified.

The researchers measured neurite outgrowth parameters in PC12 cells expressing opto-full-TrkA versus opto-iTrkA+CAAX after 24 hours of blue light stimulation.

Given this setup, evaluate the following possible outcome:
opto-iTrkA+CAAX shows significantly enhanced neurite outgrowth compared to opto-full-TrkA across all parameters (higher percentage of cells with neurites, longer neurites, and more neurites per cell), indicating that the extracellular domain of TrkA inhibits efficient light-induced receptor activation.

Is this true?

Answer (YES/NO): YES